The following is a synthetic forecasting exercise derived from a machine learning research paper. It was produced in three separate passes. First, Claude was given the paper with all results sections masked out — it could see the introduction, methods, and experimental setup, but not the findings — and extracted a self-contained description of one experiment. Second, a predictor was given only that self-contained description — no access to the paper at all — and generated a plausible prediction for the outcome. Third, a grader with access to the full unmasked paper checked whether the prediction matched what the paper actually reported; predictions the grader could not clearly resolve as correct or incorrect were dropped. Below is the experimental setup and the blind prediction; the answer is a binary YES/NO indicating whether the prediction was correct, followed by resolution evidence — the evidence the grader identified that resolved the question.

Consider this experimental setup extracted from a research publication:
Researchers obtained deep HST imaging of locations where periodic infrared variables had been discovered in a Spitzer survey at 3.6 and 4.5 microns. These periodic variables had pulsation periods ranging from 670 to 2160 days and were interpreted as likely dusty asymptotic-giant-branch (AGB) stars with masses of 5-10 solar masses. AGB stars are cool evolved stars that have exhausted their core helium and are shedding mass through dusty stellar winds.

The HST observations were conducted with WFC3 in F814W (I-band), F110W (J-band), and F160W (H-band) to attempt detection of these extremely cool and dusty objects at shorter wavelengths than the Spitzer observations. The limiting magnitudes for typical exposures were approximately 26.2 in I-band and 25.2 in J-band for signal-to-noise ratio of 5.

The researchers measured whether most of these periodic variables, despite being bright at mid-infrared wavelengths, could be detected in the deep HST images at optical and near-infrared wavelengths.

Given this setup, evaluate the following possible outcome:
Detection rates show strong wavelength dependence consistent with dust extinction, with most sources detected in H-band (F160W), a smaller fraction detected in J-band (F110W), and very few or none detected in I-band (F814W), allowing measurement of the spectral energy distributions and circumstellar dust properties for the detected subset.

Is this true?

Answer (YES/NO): NO